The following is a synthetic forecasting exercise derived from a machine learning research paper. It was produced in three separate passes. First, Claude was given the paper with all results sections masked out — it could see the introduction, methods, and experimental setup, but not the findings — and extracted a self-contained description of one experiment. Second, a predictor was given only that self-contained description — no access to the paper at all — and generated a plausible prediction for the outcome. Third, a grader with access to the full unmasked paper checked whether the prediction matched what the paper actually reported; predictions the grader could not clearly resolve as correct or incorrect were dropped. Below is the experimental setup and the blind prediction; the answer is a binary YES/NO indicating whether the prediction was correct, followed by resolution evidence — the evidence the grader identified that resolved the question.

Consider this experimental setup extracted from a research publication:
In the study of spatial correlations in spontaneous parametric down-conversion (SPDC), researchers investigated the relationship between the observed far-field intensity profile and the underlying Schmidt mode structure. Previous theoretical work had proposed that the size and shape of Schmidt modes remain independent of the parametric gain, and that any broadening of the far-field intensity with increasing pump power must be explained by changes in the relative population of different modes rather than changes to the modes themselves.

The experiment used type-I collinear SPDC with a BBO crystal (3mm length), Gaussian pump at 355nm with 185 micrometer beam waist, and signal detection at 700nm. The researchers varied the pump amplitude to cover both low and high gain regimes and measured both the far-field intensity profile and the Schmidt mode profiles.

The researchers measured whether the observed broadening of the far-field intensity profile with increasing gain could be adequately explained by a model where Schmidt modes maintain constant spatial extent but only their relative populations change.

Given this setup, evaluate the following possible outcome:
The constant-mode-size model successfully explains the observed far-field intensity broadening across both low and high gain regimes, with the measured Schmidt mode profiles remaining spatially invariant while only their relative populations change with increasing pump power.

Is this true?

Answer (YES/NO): NO